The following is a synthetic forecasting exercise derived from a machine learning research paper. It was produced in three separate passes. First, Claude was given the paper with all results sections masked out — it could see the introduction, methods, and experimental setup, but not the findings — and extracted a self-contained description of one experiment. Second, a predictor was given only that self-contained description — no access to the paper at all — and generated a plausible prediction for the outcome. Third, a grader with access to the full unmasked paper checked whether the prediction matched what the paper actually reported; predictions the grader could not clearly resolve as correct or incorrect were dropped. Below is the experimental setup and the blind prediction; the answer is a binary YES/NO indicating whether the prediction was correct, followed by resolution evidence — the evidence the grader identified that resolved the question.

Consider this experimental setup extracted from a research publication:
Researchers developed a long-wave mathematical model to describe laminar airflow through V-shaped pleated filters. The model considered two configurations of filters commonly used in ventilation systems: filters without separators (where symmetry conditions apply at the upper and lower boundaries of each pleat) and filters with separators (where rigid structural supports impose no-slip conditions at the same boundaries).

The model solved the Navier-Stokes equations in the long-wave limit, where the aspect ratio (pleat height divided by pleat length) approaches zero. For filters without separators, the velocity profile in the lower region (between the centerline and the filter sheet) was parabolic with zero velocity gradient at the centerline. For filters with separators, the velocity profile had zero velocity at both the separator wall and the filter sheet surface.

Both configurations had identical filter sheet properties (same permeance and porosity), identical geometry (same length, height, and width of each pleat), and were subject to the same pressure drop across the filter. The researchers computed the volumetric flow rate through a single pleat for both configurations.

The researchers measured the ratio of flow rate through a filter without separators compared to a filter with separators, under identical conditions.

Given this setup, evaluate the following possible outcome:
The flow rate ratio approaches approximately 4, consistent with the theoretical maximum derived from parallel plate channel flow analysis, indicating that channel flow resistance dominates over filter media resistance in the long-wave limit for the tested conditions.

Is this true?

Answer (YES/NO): YES